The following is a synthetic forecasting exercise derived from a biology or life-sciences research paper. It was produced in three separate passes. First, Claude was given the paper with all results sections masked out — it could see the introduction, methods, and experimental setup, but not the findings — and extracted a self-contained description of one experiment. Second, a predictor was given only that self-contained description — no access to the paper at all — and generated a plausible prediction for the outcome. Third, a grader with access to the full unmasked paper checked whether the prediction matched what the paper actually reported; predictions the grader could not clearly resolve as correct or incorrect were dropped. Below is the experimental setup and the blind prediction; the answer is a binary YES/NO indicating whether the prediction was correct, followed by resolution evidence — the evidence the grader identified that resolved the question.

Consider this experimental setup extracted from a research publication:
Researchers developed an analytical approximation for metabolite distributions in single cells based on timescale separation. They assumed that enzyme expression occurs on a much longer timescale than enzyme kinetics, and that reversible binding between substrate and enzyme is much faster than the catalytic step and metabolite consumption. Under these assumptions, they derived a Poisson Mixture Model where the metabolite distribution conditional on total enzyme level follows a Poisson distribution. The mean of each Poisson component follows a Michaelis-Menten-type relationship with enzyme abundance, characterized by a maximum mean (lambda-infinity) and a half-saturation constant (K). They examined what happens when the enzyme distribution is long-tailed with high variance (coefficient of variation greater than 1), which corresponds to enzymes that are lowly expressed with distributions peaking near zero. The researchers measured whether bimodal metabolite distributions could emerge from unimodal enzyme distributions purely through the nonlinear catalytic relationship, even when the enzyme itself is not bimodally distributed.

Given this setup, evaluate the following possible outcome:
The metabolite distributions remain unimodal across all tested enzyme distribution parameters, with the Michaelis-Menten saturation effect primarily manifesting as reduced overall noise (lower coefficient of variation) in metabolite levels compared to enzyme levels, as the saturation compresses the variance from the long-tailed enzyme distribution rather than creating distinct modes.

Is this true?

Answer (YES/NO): NO